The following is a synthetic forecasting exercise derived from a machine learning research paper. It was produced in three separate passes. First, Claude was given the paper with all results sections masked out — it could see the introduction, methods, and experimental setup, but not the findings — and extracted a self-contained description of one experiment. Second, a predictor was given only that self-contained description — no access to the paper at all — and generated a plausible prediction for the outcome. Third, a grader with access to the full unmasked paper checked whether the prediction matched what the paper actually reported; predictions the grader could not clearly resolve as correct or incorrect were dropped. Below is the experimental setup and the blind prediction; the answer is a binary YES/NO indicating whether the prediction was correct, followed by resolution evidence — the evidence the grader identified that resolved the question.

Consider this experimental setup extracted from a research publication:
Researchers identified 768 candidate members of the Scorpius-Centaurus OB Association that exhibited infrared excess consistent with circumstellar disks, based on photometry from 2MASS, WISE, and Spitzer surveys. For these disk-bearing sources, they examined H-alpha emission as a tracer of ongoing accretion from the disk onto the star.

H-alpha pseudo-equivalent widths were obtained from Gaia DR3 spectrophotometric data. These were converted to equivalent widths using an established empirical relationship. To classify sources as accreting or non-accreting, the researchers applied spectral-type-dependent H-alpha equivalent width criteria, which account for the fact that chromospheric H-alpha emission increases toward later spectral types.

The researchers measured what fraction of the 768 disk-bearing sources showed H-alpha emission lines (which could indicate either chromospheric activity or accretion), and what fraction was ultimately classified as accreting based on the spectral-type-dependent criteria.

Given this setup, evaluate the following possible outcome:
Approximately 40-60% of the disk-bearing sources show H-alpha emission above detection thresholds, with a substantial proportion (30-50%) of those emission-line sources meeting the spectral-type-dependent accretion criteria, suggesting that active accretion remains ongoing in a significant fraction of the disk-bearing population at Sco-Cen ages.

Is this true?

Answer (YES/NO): NO